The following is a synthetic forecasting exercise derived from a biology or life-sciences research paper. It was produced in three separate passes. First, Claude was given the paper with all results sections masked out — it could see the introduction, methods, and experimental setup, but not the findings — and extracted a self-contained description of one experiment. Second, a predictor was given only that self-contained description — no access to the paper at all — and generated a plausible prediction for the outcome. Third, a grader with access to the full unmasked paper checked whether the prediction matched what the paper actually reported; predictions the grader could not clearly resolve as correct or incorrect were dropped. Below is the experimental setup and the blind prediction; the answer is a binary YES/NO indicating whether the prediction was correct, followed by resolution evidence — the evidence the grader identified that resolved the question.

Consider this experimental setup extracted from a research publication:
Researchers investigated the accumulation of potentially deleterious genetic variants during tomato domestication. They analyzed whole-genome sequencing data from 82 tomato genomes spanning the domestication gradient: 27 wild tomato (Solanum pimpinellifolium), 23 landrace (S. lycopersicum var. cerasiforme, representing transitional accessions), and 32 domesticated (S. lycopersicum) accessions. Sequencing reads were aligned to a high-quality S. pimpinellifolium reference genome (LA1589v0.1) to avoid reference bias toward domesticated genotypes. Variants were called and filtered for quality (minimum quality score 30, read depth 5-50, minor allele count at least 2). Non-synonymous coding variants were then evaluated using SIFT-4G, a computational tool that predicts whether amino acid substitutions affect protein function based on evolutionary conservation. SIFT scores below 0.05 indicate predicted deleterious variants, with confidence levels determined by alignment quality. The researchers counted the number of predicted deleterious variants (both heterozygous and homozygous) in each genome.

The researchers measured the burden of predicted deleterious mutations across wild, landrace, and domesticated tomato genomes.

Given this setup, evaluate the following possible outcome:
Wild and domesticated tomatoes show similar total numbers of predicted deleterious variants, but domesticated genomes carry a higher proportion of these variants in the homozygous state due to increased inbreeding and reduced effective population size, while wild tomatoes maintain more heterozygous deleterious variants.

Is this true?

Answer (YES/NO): NO